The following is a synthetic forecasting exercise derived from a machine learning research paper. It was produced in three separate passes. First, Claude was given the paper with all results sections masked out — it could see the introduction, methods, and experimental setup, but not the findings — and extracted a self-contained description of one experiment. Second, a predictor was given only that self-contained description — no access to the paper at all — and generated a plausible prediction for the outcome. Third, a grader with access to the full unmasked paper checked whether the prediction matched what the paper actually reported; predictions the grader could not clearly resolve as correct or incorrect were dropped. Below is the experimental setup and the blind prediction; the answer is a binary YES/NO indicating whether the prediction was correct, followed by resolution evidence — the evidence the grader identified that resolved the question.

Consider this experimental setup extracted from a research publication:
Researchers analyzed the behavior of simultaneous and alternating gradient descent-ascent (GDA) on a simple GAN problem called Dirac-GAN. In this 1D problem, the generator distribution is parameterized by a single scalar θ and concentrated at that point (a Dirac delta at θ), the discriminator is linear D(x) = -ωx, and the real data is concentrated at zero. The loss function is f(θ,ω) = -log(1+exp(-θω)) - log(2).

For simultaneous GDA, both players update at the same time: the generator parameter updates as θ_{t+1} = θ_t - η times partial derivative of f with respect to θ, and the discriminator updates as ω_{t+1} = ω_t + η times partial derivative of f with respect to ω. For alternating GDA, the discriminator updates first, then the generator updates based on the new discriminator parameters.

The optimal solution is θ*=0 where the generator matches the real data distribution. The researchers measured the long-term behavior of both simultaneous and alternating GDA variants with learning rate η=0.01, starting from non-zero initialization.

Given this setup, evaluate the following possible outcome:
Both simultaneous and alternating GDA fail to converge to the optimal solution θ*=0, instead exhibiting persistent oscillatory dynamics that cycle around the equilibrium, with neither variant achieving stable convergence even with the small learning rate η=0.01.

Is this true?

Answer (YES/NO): YES